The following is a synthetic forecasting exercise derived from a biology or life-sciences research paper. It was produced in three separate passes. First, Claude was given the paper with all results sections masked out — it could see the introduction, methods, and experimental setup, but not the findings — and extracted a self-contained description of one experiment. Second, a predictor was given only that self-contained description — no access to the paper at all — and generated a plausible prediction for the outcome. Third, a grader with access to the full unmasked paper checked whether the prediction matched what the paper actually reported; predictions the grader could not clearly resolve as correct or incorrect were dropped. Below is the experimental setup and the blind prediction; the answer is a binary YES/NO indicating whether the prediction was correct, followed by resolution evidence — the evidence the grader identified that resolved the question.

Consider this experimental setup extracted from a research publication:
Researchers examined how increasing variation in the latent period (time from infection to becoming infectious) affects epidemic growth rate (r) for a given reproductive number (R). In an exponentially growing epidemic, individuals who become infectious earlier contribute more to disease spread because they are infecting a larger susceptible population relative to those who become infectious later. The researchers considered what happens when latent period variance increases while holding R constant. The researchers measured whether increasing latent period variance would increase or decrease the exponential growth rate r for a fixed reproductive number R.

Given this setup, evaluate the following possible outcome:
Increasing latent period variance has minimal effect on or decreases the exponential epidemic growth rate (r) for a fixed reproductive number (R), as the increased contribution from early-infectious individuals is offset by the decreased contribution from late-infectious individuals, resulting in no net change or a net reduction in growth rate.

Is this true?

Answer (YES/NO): NO